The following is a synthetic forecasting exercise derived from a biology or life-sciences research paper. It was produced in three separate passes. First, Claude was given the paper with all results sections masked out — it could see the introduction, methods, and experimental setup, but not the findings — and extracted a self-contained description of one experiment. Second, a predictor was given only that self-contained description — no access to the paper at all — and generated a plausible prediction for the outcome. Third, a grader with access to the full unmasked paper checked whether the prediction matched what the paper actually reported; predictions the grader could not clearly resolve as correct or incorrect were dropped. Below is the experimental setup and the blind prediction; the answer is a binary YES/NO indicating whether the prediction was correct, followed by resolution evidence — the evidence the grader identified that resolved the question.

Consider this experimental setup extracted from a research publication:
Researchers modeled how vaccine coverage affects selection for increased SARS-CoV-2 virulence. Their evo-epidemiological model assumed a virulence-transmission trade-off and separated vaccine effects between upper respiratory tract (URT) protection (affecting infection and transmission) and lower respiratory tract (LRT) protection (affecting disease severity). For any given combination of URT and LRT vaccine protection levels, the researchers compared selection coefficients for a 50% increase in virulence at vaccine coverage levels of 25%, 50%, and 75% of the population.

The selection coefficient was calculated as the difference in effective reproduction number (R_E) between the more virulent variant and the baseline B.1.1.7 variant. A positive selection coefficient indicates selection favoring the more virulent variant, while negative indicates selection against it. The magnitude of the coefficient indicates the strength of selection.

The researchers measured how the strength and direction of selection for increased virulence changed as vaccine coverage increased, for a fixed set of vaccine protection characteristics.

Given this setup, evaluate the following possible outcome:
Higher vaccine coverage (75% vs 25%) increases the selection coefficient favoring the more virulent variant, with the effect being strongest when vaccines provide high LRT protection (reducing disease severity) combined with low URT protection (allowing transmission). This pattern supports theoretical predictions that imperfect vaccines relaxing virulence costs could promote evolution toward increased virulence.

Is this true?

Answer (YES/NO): YES